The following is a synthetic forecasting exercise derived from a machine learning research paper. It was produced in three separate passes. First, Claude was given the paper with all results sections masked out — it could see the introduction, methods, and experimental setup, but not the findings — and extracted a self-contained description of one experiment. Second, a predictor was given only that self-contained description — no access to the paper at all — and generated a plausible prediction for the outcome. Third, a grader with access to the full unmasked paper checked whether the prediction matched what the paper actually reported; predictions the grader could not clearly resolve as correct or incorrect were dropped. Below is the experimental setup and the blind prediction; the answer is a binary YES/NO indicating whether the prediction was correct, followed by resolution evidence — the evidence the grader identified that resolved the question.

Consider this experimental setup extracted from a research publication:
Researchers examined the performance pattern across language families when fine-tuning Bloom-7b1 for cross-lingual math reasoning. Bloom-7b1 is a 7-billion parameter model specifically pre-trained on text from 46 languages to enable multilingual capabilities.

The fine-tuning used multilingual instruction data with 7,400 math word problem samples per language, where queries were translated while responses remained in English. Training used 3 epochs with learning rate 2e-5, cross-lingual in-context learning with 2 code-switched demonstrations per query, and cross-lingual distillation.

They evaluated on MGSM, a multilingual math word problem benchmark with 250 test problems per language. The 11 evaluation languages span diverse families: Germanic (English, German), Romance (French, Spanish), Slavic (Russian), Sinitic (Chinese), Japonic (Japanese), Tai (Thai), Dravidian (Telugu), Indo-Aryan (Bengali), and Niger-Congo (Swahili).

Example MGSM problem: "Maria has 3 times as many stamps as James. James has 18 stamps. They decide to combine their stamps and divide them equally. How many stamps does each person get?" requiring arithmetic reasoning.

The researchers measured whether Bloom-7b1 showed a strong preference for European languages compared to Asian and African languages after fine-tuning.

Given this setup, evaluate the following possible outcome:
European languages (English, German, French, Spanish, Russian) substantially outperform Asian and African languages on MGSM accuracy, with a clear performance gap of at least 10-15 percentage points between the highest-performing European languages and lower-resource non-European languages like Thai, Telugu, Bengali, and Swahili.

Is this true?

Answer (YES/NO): NO